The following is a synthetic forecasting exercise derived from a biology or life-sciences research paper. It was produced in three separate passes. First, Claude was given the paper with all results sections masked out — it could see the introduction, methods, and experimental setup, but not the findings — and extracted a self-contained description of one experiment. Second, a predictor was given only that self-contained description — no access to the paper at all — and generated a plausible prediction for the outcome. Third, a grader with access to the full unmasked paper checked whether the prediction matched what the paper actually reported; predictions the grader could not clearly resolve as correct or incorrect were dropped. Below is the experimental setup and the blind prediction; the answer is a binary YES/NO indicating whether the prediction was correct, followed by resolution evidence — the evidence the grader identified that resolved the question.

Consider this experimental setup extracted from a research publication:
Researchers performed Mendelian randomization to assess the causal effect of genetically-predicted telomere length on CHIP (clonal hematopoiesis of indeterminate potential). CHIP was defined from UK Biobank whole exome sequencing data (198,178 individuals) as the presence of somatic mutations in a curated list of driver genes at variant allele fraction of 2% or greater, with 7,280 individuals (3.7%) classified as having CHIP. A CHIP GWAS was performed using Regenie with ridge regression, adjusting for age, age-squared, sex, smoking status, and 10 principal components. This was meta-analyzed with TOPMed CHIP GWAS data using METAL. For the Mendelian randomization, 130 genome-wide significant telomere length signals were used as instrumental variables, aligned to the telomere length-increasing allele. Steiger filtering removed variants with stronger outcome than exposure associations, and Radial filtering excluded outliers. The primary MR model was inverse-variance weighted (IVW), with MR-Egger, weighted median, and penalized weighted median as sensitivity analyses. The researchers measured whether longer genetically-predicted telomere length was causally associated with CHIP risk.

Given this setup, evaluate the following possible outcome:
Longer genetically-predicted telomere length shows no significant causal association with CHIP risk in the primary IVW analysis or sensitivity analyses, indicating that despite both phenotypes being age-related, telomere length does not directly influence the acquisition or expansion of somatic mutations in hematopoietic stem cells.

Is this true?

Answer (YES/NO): NO